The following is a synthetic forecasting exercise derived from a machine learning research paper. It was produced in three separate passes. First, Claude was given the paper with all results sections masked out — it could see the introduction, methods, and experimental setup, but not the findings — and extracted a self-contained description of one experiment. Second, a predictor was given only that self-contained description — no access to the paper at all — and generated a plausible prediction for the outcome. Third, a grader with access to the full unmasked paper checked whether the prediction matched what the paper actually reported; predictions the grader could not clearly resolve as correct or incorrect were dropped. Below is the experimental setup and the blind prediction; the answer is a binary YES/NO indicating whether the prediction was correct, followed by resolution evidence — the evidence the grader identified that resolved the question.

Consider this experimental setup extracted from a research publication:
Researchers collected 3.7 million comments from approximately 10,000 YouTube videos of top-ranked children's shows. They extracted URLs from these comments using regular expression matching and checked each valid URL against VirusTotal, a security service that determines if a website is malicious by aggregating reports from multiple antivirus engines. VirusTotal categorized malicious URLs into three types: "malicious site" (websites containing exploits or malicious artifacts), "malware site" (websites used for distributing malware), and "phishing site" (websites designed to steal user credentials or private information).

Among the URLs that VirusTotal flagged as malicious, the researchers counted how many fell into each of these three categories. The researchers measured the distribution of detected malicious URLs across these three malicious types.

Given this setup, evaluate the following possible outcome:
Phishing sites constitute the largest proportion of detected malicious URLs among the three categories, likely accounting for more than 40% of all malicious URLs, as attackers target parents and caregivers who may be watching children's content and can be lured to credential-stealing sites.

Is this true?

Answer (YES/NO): NO